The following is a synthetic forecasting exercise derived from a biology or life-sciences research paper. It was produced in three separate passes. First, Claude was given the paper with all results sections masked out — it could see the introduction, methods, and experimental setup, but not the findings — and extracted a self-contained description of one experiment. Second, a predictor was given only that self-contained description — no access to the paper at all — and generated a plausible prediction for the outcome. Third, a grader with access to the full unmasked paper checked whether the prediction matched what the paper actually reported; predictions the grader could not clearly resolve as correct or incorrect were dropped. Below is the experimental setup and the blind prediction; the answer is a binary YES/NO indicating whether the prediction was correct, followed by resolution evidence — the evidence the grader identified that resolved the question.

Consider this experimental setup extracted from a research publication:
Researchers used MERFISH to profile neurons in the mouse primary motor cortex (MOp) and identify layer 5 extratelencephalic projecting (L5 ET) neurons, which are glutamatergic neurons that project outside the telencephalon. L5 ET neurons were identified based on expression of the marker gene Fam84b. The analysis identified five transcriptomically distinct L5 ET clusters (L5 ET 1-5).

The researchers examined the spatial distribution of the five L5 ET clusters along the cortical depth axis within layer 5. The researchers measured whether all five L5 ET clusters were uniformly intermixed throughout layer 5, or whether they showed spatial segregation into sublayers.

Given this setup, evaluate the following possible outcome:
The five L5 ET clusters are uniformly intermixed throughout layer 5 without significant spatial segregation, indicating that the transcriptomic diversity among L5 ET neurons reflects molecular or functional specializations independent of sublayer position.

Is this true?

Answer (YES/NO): NO